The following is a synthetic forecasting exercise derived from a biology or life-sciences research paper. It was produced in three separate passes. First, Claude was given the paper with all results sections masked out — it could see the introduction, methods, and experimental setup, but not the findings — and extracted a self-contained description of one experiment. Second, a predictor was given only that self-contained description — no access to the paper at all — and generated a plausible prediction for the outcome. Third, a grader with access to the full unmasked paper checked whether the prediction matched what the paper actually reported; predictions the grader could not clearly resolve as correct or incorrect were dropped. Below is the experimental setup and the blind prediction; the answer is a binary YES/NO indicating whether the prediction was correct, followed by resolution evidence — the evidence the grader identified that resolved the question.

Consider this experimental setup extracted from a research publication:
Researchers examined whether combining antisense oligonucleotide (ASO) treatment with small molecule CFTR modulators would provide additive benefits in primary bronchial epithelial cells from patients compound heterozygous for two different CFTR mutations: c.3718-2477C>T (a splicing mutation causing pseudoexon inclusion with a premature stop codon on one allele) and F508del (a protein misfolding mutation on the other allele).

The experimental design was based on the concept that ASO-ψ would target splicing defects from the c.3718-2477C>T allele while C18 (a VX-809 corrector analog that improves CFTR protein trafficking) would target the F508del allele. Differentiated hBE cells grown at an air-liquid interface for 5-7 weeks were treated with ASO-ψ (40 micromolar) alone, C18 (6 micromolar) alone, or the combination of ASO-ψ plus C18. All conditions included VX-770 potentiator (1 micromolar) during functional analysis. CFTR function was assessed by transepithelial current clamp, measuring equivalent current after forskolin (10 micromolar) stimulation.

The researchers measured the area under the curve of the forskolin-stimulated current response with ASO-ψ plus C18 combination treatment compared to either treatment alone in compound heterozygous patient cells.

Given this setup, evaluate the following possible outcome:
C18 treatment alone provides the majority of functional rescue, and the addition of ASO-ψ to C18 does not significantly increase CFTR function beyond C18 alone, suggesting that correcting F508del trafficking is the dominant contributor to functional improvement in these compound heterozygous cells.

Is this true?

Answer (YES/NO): NO